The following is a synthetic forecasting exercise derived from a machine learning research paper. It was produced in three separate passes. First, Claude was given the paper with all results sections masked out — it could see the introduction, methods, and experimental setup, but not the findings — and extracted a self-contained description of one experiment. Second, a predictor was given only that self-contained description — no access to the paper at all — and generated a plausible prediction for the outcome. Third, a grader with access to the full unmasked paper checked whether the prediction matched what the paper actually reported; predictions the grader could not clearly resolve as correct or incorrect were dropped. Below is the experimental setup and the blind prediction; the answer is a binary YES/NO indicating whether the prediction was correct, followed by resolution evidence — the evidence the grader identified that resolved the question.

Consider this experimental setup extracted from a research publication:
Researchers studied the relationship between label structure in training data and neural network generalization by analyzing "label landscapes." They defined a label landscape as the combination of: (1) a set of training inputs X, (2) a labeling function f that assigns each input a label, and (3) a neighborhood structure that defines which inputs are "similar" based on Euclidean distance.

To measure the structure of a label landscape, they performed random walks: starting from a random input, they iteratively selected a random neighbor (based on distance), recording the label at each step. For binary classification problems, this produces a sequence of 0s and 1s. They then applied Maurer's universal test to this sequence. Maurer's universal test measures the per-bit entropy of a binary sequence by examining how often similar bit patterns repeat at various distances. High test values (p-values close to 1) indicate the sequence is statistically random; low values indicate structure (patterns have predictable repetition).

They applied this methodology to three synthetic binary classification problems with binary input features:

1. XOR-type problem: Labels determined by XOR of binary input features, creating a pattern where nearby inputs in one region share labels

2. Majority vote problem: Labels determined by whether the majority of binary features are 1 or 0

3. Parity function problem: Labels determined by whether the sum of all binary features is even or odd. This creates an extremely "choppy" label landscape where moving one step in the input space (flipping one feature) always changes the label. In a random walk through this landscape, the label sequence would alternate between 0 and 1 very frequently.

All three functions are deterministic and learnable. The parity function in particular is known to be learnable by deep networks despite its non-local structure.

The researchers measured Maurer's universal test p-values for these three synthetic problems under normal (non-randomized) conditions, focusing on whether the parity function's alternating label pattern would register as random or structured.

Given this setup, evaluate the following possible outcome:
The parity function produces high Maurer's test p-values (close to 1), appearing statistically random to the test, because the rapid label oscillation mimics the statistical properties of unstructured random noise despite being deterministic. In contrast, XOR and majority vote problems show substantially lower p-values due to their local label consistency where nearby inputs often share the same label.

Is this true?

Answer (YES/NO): NO